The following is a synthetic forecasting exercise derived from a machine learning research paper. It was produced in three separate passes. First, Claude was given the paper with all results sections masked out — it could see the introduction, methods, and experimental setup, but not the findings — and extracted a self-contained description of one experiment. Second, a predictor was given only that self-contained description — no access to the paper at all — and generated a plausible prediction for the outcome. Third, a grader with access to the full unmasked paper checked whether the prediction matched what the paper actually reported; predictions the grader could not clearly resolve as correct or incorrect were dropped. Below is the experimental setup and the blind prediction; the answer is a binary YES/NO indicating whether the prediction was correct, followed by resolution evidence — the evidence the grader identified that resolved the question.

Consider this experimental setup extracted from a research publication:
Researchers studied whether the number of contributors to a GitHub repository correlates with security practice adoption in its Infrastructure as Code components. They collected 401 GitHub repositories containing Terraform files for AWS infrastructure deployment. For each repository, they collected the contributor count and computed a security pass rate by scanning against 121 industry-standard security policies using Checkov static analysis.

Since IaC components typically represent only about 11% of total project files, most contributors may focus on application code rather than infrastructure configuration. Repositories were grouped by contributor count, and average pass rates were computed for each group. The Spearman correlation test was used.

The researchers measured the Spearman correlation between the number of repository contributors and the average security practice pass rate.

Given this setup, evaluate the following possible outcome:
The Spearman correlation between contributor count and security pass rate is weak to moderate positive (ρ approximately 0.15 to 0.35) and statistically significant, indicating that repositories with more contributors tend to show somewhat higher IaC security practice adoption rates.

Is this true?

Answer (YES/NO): NO